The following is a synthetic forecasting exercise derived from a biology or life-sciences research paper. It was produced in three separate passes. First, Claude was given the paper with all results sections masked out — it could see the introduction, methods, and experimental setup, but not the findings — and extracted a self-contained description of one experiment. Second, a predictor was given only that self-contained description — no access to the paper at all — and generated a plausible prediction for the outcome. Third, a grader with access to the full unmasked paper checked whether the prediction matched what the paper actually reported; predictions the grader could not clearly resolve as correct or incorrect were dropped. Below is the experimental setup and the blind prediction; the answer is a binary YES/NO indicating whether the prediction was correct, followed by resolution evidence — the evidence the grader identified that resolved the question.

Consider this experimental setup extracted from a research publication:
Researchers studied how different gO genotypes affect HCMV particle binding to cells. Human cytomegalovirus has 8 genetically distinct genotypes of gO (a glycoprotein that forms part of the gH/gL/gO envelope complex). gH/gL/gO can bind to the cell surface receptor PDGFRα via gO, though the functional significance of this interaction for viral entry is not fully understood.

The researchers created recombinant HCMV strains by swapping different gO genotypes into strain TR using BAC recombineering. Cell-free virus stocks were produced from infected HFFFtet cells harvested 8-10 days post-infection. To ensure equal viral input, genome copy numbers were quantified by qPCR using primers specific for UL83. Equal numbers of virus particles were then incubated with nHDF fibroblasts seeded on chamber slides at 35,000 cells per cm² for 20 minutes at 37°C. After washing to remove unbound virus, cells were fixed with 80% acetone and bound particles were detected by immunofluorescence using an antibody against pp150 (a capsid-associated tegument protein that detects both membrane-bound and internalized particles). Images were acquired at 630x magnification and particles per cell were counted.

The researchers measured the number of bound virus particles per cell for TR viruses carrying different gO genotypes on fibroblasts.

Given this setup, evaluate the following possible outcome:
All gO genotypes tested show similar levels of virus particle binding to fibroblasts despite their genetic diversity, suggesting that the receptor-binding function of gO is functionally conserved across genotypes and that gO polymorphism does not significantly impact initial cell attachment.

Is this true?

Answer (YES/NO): NO